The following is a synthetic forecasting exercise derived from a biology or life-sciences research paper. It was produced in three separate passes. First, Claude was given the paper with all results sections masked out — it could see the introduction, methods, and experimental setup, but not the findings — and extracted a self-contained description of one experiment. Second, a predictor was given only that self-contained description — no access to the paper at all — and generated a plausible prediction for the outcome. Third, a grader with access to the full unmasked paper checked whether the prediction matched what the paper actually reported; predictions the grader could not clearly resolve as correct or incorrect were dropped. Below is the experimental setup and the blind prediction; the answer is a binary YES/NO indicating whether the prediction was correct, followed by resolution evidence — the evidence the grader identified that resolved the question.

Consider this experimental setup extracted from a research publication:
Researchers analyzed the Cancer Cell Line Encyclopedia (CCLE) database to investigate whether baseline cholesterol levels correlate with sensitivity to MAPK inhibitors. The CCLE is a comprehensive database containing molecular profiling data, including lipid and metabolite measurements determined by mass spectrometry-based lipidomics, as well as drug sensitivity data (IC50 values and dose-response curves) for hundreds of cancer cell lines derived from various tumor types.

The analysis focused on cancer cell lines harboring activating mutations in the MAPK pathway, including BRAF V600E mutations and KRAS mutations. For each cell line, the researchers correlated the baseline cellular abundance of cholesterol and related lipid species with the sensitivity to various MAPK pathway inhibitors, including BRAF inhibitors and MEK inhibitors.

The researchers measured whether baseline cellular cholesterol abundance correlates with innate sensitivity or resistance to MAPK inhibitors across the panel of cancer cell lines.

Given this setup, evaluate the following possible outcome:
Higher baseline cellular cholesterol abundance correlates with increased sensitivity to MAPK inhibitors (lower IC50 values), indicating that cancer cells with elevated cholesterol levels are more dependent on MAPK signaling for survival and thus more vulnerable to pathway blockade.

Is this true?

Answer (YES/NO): NO